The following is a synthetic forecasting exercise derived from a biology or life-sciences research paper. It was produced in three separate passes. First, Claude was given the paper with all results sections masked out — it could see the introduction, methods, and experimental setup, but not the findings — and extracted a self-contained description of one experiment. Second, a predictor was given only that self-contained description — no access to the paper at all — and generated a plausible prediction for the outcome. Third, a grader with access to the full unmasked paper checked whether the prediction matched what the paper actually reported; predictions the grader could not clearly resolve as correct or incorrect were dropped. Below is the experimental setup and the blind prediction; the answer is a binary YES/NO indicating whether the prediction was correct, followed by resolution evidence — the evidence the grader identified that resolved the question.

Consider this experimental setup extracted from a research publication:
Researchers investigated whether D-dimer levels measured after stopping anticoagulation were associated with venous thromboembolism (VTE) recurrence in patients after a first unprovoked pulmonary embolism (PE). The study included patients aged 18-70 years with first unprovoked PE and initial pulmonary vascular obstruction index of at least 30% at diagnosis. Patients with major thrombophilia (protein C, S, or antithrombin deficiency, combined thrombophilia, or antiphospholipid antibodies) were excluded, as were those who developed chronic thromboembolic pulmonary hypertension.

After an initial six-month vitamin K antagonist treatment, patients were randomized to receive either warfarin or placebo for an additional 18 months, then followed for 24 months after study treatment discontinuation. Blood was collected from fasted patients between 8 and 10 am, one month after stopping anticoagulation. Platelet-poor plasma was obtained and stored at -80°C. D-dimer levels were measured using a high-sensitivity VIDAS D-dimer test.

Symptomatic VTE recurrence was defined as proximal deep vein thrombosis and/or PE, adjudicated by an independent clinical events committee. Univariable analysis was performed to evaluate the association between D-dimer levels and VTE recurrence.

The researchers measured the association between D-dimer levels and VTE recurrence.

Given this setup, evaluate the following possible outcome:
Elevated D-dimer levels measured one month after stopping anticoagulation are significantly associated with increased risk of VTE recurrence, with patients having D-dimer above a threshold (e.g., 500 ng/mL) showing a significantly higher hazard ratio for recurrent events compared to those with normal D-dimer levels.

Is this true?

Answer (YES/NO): NO